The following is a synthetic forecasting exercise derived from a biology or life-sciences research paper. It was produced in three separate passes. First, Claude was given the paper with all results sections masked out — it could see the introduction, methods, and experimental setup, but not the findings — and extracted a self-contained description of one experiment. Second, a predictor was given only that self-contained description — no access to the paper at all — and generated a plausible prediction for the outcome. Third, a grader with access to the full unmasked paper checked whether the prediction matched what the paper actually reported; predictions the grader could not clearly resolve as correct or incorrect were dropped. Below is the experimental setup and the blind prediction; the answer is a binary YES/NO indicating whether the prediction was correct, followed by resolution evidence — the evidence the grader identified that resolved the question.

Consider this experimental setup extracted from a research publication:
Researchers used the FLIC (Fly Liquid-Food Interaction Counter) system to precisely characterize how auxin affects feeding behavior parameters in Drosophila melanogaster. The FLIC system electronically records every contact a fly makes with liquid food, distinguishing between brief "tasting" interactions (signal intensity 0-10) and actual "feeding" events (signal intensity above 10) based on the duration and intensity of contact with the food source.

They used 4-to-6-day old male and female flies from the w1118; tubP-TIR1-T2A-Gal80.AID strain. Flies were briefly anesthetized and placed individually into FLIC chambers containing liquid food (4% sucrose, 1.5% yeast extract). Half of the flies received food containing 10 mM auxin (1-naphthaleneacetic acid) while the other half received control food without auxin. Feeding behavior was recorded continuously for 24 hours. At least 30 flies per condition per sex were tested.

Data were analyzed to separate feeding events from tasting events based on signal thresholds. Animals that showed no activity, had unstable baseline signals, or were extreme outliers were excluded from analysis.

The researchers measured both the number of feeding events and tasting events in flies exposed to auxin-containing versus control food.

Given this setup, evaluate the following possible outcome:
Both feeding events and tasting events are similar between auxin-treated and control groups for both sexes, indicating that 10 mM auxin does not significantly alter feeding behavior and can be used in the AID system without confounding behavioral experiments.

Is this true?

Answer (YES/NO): NO